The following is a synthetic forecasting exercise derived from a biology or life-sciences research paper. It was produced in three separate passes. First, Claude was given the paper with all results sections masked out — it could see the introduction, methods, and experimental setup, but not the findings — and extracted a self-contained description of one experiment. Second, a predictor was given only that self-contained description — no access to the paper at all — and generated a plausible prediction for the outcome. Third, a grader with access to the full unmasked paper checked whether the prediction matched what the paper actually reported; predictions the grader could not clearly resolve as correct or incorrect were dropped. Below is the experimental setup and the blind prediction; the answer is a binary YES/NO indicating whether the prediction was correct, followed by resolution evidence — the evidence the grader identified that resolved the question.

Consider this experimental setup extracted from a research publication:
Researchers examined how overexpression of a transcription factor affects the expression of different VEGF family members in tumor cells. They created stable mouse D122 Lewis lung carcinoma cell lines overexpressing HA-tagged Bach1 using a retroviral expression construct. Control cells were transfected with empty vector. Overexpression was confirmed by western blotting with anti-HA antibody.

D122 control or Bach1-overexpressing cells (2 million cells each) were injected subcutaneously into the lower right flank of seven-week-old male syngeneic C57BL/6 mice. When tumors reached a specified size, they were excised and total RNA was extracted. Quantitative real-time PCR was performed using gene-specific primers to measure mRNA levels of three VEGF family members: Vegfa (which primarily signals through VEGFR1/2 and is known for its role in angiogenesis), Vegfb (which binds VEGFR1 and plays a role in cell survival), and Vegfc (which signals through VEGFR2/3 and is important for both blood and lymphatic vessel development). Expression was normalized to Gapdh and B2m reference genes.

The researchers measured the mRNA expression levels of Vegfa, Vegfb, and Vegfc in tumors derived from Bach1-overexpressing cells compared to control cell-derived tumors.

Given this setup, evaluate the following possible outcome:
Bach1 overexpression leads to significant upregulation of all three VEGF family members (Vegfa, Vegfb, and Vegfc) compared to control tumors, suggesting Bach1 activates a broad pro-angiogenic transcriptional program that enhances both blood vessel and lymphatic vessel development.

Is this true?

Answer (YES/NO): NO